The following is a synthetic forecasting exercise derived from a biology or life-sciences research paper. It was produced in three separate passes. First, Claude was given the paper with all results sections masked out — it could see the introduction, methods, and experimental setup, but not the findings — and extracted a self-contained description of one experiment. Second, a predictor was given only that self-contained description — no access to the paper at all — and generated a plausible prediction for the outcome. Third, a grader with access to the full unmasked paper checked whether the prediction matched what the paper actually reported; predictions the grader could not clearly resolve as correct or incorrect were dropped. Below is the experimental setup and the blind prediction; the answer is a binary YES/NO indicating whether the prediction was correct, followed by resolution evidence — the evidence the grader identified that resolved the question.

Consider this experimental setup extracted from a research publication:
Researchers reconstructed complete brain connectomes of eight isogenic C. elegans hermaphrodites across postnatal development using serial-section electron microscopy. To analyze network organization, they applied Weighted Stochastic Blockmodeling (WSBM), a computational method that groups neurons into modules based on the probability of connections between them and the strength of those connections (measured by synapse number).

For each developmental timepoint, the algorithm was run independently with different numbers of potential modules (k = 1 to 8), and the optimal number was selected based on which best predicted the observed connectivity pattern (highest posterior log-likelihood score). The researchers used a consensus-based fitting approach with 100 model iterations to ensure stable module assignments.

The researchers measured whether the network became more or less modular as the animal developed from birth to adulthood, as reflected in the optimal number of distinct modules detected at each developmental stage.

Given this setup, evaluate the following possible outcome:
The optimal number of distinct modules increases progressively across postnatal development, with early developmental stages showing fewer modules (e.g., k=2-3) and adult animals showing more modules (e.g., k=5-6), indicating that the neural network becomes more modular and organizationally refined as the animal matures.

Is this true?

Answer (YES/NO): YES